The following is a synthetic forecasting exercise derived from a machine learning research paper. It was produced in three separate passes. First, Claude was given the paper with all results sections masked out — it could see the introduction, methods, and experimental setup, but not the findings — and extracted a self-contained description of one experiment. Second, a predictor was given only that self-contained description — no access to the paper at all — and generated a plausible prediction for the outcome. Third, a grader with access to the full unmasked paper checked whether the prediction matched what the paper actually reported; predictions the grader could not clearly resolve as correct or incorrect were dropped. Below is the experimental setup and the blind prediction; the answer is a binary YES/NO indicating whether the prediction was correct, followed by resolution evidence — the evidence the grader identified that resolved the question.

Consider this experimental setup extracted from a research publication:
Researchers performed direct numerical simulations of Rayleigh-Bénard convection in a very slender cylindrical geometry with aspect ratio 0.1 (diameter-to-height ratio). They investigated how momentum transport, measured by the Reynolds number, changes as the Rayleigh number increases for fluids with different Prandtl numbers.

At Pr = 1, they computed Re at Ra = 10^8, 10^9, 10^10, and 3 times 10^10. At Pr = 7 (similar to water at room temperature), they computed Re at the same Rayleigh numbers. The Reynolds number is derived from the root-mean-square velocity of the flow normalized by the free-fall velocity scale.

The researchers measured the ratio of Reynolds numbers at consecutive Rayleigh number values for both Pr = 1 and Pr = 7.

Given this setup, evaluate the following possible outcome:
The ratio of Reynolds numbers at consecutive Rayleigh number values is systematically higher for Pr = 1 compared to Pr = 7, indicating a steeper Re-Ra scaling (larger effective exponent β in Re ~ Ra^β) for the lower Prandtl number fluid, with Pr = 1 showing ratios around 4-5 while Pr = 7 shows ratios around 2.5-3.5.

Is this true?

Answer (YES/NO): NO